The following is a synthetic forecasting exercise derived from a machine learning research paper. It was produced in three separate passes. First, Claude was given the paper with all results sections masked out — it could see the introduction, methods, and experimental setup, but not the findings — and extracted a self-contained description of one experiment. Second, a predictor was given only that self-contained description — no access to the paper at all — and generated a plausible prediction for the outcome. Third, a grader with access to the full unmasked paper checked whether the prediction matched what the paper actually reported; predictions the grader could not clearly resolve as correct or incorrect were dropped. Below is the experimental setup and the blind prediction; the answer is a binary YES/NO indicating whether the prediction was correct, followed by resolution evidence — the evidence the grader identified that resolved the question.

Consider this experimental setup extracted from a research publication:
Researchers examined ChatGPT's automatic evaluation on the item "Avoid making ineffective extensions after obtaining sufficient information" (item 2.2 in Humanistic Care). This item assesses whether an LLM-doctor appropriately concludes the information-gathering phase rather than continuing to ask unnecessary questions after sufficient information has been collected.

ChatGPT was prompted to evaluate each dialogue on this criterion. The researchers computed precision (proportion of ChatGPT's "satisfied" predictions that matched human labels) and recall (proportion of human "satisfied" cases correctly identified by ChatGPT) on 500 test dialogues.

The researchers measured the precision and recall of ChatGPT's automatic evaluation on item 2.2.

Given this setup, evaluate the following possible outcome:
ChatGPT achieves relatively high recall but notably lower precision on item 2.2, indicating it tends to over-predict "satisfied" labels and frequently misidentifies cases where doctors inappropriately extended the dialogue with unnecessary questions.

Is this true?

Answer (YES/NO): NO